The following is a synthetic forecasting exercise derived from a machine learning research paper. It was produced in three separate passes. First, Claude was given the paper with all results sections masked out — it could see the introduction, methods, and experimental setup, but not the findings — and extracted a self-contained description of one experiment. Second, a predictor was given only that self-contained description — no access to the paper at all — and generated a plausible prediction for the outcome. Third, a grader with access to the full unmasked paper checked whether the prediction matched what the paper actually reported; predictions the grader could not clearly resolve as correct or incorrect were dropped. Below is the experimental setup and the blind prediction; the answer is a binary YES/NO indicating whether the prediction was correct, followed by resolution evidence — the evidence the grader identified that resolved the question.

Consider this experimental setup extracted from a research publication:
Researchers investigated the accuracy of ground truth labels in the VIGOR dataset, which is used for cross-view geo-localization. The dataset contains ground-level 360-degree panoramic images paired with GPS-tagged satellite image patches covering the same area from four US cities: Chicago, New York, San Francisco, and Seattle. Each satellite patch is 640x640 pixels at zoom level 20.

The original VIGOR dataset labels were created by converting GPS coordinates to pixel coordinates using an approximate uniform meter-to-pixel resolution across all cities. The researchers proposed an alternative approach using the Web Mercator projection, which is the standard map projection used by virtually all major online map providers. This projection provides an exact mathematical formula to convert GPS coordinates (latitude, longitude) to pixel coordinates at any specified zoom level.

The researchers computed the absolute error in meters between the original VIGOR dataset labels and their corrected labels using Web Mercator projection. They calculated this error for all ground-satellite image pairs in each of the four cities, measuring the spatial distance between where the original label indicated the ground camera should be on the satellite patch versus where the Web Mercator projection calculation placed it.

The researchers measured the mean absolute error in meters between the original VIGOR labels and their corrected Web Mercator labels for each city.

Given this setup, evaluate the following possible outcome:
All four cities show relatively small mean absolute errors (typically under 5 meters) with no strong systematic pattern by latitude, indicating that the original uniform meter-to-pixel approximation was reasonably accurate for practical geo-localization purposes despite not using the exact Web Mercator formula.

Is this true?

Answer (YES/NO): NO